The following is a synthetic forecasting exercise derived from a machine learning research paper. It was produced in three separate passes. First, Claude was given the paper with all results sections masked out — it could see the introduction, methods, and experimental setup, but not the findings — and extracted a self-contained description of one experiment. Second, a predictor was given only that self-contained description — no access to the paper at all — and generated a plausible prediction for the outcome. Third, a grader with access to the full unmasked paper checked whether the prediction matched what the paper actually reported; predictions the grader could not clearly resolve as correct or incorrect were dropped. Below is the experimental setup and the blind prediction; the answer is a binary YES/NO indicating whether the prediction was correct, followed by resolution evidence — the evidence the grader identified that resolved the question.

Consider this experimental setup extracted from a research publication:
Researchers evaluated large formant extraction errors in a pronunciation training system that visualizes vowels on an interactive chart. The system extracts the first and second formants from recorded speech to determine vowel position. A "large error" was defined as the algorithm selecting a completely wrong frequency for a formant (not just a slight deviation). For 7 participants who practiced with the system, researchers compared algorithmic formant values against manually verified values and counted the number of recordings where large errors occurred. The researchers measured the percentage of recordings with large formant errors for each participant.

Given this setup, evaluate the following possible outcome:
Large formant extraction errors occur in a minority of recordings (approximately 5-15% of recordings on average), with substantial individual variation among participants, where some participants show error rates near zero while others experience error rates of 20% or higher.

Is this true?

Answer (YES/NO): NO